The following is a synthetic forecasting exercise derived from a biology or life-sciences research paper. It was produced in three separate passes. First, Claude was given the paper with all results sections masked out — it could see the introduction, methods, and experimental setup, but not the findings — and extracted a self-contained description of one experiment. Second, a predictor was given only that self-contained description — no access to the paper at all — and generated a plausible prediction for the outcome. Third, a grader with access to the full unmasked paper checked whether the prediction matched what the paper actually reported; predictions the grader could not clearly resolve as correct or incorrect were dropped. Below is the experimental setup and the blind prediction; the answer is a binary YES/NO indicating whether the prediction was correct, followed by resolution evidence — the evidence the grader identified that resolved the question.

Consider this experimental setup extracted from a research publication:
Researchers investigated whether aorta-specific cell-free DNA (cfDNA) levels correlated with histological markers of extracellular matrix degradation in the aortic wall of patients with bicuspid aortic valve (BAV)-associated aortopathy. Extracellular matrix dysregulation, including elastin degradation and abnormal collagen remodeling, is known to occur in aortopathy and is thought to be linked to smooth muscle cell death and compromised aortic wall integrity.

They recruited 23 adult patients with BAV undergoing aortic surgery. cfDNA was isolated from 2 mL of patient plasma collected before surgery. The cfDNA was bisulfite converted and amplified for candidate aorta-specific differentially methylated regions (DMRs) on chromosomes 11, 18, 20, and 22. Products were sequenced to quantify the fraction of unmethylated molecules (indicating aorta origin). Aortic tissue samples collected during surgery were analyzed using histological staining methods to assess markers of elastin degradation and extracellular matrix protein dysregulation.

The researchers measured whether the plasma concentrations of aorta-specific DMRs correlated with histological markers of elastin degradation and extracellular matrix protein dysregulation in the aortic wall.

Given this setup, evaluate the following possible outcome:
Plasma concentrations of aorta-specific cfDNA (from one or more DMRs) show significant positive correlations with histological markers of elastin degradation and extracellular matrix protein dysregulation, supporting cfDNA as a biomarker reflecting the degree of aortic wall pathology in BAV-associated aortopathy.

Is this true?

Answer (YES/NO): NO